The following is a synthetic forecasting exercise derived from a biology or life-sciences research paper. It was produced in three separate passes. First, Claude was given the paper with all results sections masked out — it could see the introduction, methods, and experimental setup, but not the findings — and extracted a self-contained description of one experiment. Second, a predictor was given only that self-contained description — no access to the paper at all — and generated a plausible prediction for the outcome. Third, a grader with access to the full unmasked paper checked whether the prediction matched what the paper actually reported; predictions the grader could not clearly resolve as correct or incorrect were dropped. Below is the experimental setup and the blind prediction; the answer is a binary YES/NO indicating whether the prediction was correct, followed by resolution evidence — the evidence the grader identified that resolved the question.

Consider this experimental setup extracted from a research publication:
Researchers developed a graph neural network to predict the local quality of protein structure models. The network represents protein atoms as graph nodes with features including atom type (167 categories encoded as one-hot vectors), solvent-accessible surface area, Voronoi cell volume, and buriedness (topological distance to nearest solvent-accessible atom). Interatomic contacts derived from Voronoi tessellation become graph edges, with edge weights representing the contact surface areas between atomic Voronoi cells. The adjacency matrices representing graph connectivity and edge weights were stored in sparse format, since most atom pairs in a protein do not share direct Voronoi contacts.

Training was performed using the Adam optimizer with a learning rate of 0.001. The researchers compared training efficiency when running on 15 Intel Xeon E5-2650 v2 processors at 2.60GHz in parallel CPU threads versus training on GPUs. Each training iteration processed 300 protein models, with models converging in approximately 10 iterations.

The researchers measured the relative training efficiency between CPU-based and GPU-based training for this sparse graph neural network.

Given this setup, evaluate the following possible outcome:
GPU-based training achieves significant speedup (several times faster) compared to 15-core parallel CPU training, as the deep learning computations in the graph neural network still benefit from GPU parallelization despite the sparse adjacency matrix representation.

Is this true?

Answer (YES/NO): NO